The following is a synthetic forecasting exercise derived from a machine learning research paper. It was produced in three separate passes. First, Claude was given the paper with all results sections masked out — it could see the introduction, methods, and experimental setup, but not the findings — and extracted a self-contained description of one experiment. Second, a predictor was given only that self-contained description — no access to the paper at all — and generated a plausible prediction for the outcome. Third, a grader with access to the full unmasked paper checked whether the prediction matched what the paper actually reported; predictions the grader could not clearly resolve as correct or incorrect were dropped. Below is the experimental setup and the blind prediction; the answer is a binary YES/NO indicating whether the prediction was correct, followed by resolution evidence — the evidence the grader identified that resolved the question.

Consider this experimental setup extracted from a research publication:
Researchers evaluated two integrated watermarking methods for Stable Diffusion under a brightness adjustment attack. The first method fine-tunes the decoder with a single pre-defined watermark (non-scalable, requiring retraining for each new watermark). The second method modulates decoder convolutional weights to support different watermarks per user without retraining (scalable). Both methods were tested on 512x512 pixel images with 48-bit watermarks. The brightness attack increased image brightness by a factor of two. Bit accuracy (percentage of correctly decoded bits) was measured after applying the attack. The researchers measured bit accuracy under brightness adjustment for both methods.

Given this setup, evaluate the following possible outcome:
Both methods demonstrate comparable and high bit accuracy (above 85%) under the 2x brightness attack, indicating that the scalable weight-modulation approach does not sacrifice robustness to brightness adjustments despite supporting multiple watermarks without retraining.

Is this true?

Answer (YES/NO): NO